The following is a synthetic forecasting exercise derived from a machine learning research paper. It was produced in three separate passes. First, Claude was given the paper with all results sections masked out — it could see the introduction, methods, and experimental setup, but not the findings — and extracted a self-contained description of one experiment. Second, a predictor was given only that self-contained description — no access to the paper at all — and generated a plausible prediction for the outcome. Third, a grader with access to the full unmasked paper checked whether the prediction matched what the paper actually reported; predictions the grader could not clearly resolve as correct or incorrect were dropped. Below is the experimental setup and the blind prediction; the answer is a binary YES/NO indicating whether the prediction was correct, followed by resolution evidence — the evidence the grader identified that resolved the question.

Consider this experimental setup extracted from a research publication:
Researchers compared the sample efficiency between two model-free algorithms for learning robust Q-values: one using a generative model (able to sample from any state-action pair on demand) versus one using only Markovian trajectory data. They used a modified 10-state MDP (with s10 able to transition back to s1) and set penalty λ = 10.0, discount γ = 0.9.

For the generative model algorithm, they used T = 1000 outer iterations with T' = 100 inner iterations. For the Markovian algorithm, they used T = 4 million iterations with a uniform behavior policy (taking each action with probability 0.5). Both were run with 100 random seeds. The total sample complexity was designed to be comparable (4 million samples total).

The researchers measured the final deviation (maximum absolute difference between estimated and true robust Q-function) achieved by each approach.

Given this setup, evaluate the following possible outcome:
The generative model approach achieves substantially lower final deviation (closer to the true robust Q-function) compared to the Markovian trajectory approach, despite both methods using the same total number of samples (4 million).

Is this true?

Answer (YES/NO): NO